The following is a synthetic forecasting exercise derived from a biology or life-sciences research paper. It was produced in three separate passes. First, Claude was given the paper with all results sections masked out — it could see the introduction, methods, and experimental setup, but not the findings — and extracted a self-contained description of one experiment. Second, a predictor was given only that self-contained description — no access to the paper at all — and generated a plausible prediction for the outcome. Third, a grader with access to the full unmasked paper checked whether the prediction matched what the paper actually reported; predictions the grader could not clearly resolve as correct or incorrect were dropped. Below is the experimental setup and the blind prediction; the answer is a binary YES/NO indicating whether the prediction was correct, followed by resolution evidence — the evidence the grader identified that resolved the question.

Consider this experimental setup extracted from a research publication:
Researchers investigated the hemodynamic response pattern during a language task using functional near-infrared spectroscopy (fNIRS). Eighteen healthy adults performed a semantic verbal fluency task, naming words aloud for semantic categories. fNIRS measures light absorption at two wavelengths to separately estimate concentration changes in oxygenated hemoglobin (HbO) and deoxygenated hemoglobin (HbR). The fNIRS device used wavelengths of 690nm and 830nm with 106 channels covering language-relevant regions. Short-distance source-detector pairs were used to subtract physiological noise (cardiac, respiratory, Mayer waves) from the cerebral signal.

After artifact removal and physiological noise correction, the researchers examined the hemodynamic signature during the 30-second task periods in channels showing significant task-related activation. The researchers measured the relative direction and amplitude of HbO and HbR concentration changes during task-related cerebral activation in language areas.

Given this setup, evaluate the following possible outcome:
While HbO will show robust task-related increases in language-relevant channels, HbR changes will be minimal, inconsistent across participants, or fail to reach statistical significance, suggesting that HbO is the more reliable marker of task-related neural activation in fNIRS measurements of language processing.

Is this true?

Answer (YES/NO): NO